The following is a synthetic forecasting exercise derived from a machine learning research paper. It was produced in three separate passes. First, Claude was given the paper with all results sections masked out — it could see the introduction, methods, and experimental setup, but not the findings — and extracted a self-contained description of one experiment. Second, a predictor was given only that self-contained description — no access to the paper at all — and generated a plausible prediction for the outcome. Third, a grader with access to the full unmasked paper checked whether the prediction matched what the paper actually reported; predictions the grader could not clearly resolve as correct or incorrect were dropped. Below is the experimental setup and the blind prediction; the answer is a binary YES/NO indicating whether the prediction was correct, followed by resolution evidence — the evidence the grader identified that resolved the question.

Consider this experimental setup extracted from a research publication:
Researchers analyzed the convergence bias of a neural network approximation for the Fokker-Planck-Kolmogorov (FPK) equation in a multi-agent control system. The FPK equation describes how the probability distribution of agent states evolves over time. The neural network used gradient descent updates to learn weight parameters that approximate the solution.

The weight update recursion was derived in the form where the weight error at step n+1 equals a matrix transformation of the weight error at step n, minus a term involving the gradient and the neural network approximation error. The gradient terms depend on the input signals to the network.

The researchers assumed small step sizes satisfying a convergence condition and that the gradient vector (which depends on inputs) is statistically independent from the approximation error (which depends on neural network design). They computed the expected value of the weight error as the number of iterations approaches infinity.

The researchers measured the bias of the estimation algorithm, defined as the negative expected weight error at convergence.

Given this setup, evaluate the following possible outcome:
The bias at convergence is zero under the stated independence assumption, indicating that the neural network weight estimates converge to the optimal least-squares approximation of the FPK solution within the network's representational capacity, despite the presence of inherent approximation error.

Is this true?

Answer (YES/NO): YES